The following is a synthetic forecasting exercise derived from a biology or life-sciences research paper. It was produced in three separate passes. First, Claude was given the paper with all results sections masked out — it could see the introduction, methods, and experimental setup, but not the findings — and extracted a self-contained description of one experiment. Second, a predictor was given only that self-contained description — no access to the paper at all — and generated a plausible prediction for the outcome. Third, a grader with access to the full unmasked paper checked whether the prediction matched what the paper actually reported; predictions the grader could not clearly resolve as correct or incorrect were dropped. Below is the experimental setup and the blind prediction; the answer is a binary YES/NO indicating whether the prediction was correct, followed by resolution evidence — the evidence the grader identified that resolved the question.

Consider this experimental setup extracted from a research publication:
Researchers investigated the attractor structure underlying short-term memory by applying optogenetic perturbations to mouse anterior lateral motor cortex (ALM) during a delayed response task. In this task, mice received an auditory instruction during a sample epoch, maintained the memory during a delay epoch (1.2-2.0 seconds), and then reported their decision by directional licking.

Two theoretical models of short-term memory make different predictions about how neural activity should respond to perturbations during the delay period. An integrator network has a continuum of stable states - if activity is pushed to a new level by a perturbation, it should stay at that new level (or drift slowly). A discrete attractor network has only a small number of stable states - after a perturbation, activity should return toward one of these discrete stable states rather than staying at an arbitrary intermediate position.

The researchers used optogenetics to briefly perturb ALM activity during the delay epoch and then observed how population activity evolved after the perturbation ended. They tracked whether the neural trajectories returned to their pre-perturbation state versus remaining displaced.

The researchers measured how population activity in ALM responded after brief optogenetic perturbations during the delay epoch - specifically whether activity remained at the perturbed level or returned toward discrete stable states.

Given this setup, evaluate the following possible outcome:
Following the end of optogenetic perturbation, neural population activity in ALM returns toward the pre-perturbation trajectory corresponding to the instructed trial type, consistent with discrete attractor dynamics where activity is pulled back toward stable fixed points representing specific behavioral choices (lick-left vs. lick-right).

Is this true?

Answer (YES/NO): YES